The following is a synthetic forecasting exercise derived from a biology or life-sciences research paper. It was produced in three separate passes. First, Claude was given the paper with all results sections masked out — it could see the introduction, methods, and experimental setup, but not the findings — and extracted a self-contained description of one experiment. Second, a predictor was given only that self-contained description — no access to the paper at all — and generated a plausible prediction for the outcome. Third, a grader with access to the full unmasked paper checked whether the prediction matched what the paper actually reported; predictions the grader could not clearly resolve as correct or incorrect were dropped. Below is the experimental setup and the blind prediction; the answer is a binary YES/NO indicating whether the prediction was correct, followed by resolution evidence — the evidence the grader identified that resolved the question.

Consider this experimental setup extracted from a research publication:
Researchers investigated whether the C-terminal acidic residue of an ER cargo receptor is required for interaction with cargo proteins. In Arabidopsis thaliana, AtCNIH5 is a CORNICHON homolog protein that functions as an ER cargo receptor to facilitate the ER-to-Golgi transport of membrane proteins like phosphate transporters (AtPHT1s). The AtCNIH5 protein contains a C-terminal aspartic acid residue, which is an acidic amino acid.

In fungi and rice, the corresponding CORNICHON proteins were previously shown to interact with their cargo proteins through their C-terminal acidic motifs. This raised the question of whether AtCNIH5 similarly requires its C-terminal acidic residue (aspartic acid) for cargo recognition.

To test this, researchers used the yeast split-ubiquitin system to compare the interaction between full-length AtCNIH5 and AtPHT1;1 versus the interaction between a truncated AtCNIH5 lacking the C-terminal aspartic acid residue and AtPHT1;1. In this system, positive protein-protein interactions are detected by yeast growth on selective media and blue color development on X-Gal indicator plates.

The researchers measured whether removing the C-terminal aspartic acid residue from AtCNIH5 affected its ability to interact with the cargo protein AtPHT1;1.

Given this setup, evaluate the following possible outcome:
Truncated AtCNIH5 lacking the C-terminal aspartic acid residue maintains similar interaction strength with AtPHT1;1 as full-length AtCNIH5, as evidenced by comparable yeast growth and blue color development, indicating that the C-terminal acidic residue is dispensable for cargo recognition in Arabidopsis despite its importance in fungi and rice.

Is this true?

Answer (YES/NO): YES